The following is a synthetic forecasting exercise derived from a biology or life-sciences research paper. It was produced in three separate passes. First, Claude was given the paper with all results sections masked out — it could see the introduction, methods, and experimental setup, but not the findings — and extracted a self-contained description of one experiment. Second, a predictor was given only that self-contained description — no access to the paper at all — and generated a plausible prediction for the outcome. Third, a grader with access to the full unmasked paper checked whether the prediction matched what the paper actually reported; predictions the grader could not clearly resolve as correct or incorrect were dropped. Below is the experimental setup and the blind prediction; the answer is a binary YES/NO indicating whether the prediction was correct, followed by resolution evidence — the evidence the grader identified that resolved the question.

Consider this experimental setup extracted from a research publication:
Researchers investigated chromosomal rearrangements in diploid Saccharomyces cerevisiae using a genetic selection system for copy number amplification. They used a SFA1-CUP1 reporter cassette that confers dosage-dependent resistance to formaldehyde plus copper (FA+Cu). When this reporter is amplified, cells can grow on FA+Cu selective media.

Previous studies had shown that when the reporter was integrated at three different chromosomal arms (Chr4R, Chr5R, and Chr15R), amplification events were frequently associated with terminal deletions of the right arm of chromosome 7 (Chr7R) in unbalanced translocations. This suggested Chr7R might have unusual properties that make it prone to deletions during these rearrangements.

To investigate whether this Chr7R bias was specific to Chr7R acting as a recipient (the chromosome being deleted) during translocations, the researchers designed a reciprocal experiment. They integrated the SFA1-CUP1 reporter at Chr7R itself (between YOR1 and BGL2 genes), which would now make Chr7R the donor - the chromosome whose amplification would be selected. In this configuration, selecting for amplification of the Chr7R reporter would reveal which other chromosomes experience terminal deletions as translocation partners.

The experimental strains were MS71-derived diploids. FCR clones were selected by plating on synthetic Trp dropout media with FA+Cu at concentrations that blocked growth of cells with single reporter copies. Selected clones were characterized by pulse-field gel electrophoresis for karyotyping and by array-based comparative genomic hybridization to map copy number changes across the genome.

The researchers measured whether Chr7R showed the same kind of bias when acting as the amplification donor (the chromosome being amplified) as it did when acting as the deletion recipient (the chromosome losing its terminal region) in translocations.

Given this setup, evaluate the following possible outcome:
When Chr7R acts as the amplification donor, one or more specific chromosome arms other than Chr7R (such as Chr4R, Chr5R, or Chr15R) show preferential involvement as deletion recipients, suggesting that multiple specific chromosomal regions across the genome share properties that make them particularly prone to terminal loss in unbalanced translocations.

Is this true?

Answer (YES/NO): NO